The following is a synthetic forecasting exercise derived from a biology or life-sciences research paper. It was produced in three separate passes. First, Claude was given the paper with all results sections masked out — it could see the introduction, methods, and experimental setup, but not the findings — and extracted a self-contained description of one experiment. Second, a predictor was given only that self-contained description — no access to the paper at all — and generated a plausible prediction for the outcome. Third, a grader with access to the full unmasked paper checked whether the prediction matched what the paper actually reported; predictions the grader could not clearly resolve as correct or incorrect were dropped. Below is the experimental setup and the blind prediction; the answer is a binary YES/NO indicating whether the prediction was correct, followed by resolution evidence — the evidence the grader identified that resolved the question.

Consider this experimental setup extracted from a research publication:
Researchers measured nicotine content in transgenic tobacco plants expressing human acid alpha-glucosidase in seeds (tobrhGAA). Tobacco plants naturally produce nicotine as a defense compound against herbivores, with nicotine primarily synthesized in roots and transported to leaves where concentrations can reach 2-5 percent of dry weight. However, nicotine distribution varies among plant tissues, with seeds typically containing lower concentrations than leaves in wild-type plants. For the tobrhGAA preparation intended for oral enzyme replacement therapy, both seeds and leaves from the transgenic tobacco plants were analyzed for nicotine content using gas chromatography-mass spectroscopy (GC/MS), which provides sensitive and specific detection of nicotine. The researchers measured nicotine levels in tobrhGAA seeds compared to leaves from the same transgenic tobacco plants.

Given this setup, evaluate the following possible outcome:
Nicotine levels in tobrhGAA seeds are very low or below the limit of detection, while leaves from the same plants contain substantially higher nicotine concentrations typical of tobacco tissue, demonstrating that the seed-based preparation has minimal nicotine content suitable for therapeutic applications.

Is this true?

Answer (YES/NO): NO